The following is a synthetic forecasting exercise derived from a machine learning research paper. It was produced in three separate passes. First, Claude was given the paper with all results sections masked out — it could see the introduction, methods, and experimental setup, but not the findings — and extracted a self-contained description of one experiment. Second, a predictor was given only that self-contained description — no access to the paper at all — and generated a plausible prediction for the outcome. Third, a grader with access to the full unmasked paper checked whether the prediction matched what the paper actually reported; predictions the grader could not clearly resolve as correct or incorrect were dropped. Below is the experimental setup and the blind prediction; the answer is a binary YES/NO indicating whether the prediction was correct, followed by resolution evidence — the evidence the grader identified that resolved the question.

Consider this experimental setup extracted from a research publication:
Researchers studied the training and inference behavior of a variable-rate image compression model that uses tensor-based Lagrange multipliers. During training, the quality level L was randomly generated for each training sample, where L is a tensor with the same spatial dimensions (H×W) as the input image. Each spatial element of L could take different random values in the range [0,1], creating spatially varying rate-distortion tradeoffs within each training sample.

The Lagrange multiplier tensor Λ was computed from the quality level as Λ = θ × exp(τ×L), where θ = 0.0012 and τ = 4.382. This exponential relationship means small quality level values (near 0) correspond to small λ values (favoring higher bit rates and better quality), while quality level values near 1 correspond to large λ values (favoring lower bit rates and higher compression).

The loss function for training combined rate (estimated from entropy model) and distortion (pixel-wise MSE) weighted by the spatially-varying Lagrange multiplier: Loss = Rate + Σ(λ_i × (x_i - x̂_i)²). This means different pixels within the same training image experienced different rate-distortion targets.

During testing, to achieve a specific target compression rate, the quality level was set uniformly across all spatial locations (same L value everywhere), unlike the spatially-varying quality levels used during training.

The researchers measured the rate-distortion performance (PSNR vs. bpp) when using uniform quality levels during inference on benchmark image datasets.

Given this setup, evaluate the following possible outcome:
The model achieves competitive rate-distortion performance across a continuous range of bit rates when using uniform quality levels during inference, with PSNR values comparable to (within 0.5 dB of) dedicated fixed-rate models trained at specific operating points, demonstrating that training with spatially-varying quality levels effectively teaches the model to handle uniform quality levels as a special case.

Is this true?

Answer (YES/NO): YES